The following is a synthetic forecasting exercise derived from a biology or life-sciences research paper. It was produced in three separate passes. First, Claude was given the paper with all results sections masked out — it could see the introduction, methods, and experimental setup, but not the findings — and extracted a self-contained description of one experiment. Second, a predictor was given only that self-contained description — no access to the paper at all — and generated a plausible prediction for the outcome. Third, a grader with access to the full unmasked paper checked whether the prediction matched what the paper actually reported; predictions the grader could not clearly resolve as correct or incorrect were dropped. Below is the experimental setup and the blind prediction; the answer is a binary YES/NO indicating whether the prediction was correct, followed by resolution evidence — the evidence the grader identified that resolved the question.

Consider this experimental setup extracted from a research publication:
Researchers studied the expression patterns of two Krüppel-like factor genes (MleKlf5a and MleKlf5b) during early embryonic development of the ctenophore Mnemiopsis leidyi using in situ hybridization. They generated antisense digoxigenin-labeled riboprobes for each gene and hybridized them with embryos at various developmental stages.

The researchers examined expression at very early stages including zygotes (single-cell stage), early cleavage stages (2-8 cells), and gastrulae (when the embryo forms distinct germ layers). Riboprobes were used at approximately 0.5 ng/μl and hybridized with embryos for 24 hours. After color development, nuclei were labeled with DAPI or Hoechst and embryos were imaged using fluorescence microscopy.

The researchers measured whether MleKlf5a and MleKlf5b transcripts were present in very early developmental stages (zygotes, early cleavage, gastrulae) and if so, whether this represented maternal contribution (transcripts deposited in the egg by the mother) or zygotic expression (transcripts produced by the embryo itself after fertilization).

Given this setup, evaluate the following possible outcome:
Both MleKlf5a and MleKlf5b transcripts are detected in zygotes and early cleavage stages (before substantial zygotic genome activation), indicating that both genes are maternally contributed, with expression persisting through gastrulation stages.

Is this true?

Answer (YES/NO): YES